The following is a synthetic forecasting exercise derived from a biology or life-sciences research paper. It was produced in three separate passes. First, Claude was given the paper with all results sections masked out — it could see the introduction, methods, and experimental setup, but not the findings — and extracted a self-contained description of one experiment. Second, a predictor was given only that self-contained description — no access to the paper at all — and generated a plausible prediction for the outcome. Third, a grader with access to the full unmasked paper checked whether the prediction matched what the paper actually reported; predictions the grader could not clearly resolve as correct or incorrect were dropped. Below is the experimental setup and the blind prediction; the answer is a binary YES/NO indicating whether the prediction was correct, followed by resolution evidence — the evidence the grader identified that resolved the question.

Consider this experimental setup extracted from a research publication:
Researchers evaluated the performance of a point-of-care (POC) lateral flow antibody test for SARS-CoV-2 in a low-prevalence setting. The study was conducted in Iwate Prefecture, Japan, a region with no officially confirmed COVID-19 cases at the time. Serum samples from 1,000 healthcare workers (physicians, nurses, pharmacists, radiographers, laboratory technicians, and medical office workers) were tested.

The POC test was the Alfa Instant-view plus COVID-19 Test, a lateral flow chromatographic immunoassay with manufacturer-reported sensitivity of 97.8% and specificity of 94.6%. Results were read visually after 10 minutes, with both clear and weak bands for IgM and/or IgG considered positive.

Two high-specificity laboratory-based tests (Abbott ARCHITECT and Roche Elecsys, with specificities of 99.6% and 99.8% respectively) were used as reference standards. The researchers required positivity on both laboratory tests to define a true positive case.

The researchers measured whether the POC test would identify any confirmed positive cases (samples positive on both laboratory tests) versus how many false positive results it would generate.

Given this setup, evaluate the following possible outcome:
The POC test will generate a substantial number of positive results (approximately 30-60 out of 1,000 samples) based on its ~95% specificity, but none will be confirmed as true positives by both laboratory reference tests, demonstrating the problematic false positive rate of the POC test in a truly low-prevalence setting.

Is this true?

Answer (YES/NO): YES